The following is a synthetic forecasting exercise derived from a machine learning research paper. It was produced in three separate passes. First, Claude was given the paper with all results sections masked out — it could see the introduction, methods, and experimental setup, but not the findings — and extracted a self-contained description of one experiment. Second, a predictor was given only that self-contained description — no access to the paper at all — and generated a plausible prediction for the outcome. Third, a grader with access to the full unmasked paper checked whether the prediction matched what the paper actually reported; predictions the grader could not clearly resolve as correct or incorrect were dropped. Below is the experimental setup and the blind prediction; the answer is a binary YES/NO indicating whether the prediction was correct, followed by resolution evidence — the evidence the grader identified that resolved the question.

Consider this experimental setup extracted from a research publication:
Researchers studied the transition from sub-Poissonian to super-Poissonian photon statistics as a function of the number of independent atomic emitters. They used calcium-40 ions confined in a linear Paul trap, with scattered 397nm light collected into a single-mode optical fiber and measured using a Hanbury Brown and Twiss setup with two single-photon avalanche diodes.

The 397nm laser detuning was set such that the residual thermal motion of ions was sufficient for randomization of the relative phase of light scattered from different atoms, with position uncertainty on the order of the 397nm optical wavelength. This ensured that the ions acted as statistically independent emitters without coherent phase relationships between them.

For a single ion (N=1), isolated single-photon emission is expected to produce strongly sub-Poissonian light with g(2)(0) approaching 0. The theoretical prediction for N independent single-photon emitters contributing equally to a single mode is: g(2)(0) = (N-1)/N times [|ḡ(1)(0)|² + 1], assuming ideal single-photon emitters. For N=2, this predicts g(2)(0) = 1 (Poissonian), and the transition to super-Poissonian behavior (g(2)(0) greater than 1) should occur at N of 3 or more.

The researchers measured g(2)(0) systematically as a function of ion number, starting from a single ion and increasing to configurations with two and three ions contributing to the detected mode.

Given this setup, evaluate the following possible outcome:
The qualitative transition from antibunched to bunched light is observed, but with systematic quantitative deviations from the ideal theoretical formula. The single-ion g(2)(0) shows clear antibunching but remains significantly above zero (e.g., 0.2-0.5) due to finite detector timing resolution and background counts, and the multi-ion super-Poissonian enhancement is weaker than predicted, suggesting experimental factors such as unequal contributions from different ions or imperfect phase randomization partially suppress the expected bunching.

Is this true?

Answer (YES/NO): YES